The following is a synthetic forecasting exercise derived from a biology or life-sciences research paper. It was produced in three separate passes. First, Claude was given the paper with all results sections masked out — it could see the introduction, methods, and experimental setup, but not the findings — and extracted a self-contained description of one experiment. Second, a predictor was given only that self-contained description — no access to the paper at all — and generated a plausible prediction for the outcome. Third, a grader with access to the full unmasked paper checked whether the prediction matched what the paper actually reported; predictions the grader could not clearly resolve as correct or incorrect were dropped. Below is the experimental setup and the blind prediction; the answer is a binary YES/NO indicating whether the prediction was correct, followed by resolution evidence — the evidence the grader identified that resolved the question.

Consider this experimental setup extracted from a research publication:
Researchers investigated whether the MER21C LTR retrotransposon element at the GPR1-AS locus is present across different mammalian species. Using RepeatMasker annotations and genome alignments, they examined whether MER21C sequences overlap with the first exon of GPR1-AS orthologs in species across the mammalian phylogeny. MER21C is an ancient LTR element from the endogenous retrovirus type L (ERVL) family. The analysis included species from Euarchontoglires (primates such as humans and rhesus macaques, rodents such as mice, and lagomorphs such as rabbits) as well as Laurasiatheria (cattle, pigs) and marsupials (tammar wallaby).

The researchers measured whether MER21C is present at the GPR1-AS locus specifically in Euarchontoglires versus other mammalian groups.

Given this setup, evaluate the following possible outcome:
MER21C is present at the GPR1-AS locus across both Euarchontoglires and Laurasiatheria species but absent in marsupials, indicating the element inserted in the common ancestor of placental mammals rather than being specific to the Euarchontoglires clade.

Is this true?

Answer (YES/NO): NO